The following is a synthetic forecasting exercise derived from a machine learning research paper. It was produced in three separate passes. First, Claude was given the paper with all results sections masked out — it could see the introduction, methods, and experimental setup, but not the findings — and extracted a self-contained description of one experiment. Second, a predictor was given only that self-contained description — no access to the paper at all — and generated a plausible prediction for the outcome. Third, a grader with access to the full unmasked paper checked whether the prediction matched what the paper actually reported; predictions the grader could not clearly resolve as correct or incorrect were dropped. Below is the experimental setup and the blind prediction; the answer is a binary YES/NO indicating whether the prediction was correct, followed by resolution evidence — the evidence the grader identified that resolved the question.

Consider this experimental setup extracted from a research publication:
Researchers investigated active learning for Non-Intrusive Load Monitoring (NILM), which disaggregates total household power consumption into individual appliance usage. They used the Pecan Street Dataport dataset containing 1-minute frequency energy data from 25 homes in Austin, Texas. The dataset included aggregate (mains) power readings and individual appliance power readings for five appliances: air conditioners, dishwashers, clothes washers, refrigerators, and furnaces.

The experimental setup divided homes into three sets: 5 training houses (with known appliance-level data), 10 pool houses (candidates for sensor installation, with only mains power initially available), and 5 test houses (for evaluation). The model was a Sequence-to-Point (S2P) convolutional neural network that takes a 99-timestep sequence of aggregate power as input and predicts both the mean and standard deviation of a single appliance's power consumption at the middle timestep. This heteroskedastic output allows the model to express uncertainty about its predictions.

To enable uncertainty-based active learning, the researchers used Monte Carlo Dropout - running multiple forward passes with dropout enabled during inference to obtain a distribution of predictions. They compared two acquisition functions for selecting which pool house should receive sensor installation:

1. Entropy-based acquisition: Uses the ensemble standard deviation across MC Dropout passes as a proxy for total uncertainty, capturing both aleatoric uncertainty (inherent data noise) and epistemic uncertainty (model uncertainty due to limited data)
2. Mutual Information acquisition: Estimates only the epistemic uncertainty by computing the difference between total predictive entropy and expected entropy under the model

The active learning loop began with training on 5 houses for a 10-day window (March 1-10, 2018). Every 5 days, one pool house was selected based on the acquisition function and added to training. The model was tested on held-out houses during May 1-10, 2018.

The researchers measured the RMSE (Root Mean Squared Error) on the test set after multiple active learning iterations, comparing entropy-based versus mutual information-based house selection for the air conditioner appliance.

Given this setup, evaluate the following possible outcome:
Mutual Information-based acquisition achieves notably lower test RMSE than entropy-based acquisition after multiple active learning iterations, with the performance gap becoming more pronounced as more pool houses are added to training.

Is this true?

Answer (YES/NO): NO